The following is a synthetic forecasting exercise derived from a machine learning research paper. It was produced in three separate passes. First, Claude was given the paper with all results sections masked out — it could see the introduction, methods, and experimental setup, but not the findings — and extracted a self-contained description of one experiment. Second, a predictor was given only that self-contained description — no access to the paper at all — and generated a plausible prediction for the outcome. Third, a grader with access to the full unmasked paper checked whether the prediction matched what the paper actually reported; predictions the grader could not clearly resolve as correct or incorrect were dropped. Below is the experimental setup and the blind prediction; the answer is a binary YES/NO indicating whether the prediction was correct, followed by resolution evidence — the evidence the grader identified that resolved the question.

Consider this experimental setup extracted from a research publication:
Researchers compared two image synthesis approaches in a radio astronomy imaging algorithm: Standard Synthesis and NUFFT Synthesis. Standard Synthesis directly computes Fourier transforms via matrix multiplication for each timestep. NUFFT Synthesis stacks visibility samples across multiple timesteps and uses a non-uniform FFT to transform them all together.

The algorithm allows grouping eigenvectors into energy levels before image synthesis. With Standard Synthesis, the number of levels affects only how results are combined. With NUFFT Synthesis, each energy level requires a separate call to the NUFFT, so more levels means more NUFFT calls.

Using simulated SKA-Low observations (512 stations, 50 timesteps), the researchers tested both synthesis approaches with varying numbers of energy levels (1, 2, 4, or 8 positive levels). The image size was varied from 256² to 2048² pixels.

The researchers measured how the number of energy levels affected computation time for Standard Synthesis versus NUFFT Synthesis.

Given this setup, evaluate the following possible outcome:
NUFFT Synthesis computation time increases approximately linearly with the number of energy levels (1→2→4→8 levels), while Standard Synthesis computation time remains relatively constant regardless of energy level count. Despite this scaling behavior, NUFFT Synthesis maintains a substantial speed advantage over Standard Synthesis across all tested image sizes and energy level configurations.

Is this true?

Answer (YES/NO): NO